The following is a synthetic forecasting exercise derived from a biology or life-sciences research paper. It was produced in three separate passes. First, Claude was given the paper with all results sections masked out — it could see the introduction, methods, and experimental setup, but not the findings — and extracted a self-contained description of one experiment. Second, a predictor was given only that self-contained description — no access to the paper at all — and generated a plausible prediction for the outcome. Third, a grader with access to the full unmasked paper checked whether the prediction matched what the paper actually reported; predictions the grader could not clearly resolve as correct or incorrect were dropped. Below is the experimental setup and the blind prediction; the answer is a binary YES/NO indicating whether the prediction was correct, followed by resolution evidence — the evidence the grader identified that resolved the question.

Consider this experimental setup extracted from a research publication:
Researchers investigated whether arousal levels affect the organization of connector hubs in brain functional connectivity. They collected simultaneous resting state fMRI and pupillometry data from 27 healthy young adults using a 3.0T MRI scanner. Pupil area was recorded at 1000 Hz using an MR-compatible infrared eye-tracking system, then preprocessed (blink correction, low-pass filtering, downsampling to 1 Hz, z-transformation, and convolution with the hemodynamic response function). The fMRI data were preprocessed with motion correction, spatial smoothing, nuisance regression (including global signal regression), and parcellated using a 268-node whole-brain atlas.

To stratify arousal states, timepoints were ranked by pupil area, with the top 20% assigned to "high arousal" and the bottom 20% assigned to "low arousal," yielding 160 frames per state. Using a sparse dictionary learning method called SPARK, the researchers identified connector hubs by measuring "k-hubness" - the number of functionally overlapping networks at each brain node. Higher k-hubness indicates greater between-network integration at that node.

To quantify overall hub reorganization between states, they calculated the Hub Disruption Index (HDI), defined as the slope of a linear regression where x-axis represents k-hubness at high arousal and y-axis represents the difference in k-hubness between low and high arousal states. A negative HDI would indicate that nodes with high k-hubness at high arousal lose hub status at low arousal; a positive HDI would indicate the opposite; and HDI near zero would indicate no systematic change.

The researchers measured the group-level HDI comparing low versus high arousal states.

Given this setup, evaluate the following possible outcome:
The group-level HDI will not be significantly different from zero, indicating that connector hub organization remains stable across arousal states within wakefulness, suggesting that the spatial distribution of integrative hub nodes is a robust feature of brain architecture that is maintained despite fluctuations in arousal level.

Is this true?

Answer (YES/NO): NO